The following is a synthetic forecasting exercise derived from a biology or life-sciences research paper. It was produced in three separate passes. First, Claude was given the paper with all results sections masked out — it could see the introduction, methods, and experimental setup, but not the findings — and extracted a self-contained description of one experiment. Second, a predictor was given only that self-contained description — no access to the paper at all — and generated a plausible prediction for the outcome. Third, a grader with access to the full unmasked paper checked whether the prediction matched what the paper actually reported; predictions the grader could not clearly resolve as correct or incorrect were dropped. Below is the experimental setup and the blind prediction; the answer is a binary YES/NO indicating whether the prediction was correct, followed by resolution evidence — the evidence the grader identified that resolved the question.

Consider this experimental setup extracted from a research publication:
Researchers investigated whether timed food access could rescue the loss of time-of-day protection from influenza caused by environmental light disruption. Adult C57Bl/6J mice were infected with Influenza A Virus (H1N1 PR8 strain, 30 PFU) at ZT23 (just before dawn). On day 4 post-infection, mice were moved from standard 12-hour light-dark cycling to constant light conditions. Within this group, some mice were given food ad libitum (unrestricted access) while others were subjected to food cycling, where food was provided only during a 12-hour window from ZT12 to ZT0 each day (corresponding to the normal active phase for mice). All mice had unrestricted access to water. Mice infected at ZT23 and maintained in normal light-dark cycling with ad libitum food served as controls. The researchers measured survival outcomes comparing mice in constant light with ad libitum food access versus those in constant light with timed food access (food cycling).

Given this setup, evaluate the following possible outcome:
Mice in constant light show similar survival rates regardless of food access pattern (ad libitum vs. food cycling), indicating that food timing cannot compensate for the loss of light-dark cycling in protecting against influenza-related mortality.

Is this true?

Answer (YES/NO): NO